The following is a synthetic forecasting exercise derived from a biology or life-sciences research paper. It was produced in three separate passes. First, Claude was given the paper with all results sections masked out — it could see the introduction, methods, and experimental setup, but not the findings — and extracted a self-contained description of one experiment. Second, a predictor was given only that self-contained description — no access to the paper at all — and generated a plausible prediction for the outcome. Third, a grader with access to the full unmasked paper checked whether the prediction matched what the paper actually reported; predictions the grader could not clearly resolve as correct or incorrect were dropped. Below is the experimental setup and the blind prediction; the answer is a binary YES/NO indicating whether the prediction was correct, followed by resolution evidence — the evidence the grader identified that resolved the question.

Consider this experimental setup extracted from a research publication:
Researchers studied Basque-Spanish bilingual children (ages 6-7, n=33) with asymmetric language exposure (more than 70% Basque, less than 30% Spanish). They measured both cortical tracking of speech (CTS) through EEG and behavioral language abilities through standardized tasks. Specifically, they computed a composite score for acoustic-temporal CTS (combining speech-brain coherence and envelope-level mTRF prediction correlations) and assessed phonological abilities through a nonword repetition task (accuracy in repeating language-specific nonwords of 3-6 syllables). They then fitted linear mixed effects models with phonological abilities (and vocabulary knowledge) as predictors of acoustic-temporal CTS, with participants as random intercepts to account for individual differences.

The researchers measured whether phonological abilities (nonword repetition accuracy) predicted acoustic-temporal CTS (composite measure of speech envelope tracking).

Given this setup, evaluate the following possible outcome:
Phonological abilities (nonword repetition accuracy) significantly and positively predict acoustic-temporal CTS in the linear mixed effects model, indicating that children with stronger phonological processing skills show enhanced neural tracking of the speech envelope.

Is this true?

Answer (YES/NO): NO